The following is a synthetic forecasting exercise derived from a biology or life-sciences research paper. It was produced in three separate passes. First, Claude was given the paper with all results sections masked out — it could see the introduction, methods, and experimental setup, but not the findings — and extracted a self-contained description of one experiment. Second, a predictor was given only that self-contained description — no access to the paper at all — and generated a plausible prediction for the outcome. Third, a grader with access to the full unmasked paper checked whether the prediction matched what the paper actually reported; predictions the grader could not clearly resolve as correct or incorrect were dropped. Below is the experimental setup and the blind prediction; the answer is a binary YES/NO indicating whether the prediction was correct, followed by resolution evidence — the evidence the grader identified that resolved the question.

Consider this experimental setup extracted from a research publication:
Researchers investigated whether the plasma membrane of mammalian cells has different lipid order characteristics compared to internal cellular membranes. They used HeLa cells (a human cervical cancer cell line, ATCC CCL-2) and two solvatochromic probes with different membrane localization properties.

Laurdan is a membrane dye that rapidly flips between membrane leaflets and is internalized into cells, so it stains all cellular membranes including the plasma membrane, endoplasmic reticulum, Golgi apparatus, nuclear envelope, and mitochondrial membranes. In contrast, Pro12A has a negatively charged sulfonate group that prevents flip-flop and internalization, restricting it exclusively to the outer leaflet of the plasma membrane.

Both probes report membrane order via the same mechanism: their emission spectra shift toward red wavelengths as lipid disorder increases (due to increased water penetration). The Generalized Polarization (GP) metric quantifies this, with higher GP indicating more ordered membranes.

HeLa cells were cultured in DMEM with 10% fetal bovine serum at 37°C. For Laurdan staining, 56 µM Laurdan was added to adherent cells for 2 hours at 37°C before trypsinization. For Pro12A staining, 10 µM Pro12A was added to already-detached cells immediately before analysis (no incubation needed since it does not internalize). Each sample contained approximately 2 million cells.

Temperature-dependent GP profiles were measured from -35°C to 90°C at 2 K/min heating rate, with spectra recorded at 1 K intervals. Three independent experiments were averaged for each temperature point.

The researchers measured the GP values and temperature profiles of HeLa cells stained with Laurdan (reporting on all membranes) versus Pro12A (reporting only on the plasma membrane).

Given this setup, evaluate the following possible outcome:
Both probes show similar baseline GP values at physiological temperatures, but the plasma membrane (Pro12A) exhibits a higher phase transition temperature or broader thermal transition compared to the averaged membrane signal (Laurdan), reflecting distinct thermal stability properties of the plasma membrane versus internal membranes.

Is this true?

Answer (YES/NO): NO